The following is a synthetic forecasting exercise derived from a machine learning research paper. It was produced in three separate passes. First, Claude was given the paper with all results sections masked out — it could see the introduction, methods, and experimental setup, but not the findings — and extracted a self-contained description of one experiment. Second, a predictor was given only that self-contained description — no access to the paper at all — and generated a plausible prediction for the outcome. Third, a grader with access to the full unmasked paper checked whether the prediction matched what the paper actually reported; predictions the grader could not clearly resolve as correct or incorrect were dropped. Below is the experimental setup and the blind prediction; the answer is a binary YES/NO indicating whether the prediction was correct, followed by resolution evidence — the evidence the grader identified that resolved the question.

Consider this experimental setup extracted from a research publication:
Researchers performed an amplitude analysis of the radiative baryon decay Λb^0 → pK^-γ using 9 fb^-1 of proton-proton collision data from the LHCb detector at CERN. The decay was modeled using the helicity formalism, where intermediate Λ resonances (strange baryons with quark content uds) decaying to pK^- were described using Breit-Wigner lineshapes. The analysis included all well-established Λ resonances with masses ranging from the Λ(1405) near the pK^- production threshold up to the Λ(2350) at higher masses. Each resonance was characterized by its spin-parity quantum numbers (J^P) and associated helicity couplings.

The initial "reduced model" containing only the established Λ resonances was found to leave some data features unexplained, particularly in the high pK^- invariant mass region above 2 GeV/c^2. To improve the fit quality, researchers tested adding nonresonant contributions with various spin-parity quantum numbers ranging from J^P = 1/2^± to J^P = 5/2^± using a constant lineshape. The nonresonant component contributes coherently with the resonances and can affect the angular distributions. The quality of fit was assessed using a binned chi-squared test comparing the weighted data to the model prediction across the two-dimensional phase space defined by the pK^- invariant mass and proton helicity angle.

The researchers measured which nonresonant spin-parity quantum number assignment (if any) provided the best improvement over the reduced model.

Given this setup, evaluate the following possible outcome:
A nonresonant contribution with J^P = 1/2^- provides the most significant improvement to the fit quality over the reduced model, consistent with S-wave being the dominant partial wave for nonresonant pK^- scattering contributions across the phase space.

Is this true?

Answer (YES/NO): NO